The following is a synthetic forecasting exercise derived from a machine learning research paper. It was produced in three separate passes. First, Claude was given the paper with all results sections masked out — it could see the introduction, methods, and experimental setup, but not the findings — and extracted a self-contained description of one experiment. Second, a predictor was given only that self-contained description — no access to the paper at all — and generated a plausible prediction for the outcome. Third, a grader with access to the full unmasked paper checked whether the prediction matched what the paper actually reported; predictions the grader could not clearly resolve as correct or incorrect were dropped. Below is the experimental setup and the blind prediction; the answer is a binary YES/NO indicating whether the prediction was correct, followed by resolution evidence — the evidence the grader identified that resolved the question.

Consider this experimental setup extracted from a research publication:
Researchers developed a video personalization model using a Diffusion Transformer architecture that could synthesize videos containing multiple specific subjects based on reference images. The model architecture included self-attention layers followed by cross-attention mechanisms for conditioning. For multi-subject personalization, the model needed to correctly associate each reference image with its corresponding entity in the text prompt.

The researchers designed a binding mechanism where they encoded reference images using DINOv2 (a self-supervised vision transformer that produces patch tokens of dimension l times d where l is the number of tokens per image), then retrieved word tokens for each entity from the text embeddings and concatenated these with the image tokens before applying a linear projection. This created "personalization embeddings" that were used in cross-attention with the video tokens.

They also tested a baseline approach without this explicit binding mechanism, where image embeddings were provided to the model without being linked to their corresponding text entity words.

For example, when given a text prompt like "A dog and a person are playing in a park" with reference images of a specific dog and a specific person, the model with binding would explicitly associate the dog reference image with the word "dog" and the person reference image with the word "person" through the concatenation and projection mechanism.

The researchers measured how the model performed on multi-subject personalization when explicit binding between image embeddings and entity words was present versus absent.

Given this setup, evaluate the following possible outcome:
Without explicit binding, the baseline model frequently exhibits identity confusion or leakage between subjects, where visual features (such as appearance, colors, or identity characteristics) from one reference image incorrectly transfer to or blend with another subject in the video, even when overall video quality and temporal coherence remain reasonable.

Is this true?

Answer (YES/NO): YES